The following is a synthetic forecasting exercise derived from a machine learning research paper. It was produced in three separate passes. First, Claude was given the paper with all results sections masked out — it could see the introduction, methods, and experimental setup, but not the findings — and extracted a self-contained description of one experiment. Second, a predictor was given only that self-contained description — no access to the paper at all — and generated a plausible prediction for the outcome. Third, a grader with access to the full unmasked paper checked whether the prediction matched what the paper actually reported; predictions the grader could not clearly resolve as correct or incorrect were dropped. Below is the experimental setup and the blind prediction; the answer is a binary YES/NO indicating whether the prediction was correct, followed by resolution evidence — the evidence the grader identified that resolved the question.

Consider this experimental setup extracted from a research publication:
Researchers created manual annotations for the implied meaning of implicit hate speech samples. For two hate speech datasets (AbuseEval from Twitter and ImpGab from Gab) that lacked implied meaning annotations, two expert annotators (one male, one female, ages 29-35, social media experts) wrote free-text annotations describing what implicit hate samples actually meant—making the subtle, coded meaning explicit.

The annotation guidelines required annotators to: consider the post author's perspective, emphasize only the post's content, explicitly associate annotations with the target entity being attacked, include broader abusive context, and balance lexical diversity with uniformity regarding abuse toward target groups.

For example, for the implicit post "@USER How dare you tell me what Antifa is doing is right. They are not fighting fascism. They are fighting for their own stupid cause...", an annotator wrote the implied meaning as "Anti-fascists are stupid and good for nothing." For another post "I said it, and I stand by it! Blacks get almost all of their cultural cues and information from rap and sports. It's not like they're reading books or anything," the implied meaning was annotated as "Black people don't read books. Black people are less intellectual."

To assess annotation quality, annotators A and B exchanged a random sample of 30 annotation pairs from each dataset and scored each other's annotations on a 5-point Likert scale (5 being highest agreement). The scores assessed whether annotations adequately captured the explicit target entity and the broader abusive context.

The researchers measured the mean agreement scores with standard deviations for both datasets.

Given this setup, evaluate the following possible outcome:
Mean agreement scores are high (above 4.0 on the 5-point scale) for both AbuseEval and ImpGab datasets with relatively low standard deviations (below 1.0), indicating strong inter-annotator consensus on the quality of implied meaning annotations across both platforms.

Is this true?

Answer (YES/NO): NO